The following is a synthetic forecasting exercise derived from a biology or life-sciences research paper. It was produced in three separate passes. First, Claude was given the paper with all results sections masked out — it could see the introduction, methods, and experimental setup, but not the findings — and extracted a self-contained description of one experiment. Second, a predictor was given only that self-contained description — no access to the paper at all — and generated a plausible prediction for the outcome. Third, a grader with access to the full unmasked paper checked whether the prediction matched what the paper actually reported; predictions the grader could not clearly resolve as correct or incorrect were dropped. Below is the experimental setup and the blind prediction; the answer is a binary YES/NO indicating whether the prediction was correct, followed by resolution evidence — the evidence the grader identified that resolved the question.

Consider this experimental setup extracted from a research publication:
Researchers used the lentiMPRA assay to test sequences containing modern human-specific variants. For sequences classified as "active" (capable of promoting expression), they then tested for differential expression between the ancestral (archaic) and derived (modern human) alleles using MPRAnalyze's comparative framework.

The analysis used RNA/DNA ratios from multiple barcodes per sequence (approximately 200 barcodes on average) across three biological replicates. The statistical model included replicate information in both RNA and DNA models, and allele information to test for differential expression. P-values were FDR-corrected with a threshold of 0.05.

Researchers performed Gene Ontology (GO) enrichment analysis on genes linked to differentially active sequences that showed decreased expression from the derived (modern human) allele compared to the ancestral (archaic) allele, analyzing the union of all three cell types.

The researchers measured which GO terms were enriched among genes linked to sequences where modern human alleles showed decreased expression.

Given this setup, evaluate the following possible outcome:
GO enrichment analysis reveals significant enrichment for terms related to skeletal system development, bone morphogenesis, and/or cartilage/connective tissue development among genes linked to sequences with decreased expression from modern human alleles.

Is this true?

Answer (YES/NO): NO